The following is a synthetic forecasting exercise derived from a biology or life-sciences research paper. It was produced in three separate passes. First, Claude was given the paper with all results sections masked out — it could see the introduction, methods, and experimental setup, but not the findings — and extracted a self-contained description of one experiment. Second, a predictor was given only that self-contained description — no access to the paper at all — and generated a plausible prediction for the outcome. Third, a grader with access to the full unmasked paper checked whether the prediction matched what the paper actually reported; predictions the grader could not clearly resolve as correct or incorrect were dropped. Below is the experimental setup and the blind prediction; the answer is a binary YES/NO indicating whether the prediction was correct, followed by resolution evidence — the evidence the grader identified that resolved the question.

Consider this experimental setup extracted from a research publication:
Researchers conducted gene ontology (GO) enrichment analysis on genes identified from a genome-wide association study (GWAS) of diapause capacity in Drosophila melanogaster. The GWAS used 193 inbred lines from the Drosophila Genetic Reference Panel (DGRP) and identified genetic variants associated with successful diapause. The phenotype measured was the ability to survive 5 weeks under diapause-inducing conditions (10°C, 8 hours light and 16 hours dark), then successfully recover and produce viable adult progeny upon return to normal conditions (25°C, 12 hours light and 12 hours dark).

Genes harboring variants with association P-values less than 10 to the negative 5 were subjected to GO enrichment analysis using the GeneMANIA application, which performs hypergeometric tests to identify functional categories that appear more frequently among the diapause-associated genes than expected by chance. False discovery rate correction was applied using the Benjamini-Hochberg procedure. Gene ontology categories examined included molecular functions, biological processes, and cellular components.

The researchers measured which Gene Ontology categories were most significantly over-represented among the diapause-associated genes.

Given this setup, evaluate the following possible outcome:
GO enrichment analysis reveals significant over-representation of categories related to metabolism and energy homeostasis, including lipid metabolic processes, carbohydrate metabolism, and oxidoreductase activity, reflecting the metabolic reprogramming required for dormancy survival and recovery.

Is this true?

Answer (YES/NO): NO